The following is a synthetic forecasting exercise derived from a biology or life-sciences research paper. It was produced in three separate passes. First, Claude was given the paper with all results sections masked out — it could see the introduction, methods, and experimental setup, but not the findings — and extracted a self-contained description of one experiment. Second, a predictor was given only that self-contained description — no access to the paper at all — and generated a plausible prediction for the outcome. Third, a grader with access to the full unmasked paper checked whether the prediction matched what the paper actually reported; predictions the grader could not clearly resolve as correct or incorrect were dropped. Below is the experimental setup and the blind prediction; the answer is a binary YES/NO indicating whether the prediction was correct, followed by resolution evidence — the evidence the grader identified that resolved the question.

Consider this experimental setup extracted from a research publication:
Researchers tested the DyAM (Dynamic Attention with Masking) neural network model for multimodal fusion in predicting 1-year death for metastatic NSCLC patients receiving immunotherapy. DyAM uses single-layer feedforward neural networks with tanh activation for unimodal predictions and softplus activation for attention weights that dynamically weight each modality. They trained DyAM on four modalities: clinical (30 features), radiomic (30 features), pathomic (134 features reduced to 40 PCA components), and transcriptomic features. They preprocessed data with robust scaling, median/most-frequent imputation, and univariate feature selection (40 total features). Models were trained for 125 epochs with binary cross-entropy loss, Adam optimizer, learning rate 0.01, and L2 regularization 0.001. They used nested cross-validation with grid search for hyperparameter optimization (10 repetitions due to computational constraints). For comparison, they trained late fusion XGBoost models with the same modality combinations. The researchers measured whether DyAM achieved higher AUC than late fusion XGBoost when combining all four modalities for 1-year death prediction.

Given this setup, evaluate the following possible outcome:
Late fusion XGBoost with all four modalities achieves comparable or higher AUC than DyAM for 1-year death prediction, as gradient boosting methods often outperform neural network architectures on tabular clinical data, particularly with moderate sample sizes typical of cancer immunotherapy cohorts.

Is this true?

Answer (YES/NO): YES